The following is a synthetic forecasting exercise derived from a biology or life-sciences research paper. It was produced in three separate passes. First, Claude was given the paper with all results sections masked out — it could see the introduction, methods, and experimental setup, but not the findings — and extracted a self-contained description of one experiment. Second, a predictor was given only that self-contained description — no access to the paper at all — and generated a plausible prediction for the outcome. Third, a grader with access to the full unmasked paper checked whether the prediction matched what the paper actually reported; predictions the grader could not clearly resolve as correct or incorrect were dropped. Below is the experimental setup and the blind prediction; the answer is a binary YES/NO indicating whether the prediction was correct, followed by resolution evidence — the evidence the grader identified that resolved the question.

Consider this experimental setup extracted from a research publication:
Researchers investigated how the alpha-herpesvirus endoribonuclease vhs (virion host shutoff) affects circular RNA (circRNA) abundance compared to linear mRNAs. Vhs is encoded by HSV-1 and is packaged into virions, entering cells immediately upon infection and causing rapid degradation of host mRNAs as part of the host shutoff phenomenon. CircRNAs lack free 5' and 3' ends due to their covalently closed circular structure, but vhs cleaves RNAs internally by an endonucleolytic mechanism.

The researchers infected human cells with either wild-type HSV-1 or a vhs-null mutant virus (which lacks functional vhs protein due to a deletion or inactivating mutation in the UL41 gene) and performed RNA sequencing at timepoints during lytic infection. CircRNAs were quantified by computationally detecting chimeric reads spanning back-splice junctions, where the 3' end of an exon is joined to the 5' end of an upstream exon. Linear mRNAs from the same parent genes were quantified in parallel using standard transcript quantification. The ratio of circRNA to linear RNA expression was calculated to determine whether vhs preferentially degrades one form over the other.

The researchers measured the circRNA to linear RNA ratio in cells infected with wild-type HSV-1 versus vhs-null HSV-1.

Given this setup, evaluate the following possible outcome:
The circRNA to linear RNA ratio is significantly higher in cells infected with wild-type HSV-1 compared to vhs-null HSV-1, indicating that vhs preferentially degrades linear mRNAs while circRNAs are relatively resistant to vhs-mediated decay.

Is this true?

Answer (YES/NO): YES